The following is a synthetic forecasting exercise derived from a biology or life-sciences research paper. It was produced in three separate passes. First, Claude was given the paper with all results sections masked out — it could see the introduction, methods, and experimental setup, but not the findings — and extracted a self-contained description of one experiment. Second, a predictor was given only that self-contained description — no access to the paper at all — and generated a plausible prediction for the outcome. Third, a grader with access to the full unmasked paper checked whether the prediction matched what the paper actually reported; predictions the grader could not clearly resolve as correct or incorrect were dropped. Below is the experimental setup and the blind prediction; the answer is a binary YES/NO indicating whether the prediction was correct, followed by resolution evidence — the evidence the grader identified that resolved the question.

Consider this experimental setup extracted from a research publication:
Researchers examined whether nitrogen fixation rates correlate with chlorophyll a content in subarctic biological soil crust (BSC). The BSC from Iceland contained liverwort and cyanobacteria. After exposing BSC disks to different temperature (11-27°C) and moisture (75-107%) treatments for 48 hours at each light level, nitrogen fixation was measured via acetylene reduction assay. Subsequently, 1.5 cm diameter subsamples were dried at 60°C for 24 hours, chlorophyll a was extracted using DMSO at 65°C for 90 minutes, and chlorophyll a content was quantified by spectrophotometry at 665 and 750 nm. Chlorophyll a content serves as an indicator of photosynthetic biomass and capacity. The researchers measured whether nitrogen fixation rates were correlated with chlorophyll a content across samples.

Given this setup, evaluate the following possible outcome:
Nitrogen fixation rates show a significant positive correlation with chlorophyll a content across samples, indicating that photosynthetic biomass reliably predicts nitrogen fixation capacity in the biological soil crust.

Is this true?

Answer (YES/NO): NO